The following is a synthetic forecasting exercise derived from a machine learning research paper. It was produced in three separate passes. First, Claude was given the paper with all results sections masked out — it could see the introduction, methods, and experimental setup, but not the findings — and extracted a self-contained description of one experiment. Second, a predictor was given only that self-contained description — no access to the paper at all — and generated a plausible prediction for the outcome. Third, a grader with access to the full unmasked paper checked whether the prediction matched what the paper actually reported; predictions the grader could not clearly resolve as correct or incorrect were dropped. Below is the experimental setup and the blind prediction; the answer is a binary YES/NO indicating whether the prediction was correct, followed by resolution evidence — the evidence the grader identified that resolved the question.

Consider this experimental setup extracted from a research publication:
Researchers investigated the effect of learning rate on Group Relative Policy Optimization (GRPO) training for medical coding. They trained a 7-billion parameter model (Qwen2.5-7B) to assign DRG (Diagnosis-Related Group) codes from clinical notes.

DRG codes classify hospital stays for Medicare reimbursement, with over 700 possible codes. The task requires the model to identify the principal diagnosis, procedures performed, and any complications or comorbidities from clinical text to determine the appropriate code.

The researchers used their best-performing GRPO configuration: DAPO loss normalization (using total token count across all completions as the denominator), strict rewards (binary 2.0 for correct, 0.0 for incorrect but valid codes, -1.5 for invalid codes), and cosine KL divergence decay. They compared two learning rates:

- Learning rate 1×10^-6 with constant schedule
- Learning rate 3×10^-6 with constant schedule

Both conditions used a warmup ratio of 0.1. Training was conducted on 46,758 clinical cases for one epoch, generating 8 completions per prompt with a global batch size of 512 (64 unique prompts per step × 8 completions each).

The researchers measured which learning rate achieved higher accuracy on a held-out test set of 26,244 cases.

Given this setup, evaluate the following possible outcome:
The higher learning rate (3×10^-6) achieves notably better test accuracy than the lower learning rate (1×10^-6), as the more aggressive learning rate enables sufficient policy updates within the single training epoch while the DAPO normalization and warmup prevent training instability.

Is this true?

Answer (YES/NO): YES